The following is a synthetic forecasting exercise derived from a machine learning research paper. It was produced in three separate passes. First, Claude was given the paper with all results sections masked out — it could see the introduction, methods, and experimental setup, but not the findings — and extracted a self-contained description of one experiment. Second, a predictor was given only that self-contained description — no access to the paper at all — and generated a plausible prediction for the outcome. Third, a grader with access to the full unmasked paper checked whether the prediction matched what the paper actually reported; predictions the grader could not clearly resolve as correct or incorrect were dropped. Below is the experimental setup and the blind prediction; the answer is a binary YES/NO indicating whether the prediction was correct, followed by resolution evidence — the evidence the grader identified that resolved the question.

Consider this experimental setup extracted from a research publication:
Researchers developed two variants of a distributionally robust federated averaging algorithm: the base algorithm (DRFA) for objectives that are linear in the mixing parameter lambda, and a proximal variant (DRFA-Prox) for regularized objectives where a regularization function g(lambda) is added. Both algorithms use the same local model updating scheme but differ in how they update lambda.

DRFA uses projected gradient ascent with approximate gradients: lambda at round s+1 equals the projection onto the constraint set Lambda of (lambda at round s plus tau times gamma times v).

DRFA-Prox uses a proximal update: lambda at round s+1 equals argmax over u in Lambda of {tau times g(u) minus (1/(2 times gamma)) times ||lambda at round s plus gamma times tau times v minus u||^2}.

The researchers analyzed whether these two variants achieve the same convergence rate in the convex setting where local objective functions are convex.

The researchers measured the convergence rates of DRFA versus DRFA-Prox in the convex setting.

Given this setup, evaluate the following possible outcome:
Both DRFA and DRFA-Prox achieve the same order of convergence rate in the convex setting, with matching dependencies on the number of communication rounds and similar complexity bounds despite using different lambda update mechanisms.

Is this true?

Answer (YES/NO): YES